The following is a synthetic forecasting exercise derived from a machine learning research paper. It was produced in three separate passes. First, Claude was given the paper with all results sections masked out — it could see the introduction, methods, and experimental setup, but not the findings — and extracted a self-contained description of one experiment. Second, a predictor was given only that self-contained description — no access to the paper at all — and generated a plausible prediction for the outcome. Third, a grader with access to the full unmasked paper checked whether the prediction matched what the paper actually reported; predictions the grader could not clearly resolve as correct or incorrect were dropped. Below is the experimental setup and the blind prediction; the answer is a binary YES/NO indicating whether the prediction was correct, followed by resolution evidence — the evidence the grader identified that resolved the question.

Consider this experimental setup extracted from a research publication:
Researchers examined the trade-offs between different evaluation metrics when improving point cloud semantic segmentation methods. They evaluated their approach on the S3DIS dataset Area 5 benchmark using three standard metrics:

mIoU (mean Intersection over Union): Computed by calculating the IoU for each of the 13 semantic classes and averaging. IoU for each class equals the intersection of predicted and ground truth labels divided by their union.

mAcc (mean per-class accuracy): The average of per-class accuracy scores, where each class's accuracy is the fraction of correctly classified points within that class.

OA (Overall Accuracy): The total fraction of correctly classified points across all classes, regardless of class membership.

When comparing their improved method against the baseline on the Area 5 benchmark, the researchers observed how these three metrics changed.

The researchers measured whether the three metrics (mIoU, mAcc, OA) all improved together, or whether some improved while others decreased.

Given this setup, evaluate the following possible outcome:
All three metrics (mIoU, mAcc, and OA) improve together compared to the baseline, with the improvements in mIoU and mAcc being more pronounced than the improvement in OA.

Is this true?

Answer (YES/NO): NO